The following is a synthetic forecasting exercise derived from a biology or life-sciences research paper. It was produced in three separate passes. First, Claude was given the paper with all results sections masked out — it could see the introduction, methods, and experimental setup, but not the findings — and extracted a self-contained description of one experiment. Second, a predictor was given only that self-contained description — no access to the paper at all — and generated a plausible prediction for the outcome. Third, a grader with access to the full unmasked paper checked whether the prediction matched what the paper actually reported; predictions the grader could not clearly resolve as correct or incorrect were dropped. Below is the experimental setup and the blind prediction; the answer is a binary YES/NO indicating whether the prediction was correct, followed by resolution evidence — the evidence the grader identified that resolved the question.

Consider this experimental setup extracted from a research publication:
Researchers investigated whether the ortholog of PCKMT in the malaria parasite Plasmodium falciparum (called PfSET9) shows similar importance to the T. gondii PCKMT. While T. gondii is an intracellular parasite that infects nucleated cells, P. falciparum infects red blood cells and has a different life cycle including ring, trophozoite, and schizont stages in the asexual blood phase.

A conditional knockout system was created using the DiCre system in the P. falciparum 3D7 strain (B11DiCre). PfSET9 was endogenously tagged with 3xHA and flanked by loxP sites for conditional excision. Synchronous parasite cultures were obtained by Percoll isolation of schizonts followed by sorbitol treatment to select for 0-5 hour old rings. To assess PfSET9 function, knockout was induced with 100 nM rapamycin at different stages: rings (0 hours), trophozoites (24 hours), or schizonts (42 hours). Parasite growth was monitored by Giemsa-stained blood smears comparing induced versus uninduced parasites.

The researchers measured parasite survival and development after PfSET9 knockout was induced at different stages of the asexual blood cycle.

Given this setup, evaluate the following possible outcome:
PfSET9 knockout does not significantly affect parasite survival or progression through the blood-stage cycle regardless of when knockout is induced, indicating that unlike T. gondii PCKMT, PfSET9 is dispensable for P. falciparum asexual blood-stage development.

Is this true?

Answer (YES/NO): NO